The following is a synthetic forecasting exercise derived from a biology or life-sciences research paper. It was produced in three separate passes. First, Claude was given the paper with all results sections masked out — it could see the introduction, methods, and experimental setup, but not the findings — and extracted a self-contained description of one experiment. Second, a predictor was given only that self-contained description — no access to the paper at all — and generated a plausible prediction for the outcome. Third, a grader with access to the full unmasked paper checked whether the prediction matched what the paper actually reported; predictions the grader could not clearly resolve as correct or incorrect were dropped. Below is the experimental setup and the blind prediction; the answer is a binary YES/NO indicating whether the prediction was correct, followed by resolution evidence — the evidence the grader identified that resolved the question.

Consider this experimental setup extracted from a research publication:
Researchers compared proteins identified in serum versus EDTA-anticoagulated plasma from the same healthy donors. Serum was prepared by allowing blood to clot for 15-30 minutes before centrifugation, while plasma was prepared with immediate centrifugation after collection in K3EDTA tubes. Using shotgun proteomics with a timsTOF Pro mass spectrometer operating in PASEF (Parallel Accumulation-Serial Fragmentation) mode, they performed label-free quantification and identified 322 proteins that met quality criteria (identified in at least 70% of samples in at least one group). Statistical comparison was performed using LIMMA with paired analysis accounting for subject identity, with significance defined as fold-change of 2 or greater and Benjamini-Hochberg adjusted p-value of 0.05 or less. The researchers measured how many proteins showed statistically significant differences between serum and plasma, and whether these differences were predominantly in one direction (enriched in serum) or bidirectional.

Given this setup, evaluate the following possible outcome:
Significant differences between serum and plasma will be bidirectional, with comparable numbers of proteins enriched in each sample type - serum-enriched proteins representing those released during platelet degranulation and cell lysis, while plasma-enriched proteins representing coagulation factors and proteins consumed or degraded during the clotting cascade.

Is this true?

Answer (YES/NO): NO